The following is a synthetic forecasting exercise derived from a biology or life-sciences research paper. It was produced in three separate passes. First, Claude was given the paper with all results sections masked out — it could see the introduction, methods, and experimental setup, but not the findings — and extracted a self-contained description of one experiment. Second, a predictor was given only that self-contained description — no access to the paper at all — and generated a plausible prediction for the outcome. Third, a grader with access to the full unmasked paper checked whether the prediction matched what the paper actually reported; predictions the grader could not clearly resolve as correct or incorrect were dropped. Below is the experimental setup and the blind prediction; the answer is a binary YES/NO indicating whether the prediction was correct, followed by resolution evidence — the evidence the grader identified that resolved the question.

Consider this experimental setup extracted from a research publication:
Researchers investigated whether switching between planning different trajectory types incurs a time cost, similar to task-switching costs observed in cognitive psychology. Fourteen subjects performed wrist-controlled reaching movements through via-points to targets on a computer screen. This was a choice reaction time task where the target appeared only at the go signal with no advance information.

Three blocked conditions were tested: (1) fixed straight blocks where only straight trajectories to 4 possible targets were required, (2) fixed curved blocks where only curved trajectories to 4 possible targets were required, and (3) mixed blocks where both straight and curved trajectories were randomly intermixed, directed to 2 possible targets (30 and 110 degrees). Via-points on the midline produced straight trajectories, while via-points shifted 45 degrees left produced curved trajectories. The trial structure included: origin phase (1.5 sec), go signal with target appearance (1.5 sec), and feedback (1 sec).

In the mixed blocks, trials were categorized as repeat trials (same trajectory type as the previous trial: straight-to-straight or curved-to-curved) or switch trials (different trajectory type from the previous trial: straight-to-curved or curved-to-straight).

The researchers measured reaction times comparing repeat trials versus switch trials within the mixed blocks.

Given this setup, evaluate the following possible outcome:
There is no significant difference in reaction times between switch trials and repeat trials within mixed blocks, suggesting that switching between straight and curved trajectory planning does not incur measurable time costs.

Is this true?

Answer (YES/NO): NO